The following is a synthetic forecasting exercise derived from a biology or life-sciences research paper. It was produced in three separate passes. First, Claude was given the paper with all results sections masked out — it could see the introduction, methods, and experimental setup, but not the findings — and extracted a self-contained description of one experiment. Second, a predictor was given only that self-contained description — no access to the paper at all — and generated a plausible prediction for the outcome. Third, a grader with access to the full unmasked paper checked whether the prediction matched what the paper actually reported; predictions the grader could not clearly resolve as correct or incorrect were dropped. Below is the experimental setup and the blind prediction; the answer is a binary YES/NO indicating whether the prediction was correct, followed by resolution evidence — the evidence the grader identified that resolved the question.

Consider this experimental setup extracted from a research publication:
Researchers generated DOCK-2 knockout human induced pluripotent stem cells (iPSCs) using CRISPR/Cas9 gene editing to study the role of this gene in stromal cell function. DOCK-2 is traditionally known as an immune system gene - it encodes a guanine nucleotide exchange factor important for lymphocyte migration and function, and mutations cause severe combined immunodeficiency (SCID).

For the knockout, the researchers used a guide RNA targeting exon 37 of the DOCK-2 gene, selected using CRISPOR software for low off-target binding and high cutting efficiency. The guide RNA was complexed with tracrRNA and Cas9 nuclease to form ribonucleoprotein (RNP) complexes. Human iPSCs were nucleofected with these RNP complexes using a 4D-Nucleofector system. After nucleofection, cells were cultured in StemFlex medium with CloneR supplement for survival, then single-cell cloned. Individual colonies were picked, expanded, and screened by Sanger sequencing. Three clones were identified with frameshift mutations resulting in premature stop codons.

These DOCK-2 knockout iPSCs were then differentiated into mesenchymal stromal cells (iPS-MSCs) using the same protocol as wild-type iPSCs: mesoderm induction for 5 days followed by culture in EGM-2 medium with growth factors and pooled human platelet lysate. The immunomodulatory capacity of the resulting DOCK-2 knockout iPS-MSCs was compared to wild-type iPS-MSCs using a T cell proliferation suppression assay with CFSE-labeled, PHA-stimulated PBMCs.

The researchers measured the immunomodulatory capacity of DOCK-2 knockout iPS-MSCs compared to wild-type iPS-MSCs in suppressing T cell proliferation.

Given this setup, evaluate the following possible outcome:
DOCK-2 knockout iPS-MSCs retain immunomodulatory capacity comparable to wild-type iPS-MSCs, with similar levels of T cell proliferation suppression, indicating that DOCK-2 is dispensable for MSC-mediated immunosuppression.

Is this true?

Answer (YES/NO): NO